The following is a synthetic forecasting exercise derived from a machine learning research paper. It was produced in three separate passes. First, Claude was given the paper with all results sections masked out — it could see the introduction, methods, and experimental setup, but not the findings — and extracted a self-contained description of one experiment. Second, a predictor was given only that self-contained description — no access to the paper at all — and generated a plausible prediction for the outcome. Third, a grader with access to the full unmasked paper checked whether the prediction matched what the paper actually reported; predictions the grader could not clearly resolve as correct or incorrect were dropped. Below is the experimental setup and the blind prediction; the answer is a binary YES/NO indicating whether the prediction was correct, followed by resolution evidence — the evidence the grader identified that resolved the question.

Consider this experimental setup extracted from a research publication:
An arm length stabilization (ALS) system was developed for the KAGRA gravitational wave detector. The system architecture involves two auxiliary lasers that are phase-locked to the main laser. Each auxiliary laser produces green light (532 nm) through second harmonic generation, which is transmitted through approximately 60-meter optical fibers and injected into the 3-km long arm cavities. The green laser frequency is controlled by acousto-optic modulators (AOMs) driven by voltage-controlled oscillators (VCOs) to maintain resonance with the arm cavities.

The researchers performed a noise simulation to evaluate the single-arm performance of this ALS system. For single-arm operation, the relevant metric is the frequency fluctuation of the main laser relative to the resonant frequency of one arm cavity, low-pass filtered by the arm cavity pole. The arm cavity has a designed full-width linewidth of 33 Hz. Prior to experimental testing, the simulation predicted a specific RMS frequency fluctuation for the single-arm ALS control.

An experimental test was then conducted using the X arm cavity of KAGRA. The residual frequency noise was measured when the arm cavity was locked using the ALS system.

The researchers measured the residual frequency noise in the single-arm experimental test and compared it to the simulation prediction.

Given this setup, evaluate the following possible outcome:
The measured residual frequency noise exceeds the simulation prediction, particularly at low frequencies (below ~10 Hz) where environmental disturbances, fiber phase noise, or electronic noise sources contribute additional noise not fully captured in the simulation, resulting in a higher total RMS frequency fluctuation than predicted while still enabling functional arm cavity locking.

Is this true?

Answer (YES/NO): YES